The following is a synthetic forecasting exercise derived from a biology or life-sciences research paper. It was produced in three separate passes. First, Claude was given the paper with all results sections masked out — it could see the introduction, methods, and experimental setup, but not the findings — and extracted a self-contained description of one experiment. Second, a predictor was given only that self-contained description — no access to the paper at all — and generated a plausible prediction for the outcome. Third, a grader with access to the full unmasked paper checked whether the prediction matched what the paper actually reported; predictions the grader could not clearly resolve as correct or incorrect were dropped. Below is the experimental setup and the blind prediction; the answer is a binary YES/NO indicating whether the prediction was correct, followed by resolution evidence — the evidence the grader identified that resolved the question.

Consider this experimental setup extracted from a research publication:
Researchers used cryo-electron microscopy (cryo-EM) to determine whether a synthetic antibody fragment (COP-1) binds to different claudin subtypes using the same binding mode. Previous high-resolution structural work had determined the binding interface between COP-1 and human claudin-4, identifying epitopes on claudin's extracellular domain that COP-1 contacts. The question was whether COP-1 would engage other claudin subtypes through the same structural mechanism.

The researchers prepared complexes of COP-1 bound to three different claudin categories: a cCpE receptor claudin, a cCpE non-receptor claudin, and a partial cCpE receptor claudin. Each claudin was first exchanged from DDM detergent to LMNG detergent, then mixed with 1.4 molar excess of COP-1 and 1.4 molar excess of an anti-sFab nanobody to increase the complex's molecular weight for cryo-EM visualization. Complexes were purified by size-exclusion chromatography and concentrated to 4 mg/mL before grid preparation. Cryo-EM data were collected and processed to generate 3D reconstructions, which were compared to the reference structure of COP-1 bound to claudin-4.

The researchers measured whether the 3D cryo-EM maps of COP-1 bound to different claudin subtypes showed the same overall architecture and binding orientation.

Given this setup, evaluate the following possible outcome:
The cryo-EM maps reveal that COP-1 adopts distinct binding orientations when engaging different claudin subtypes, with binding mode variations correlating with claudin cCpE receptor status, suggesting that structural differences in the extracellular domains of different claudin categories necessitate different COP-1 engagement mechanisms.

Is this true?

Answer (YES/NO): NO